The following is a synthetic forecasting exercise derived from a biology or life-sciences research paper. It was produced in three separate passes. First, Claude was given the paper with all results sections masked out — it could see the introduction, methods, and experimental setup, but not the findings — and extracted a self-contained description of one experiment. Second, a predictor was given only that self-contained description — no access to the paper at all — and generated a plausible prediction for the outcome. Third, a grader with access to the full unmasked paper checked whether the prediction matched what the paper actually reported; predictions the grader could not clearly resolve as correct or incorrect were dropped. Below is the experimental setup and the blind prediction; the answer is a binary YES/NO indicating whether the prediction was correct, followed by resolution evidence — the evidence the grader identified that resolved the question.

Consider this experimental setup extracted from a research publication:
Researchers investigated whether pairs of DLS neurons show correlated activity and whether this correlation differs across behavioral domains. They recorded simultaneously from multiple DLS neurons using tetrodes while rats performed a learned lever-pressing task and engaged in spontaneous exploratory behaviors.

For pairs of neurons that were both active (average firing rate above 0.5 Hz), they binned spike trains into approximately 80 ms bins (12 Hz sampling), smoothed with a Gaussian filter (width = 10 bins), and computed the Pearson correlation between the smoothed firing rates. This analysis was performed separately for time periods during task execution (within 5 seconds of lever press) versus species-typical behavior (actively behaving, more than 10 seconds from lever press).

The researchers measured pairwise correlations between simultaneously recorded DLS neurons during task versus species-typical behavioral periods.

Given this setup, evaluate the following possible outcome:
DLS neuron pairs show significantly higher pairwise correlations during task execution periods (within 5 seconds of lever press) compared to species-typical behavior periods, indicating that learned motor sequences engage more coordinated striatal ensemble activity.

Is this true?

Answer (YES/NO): NO